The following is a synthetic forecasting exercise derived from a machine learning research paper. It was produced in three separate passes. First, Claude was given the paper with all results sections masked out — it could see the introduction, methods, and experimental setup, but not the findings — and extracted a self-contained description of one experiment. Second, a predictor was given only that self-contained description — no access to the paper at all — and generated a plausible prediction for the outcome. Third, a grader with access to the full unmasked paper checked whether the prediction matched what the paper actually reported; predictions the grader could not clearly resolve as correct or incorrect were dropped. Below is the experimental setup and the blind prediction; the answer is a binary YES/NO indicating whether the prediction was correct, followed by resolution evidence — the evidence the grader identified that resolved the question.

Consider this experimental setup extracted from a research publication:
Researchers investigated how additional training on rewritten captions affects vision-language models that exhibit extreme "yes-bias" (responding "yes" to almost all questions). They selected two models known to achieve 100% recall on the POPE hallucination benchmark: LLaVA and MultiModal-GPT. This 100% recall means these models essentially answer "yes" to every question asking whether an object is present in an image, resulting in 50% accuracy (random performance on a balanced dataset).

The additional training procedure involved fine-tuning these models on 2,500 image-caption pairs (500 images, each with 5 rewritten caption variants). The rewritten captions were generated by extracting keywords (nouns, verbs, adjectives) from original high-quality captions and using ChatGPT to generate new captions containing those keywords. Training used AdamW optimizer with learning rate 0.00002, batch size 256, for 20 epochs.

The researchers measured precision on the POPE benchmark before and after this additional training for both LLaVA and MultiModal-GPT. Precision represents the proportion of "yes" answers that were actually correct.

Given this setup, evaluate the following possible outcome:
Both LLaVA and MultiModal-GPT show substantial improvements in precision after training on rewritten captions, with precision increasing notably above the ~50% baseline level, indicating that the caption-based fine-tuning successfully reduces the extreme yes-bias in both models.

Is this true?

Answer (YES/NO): YES